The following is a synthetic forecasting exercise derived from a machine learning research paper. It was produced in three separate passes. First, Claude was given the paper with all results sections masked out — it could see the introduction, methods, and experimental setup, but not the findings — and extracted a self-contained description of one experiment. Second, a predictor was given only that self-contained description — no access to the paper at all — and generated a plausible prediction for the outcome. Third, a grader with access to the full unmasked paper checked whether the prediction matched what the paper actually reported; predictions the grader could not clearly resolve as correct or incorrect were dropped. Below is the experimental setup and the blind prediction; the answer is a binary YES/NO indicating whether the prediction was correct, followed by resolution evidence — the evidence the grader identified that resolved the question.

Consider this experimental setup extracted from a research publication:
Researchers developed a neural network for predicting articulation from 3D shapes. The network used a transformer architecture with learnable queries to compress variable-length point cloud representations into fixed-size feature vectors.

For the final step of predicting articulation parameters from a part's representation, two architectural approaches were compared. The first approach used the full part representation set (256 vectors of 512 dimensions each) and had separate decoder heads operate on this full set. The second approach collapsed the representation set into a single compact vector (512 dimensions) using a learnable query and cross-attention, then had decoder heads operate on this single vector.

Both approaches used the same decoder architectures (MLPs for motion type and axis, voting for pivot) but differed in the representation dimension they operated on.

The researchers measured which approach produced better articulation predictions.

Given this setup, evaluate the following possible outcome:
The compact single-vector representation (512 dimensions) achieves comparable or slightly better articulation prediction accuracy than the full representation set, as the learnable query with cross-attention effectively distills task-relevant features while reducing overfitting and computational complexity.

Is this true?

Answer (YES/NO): YES